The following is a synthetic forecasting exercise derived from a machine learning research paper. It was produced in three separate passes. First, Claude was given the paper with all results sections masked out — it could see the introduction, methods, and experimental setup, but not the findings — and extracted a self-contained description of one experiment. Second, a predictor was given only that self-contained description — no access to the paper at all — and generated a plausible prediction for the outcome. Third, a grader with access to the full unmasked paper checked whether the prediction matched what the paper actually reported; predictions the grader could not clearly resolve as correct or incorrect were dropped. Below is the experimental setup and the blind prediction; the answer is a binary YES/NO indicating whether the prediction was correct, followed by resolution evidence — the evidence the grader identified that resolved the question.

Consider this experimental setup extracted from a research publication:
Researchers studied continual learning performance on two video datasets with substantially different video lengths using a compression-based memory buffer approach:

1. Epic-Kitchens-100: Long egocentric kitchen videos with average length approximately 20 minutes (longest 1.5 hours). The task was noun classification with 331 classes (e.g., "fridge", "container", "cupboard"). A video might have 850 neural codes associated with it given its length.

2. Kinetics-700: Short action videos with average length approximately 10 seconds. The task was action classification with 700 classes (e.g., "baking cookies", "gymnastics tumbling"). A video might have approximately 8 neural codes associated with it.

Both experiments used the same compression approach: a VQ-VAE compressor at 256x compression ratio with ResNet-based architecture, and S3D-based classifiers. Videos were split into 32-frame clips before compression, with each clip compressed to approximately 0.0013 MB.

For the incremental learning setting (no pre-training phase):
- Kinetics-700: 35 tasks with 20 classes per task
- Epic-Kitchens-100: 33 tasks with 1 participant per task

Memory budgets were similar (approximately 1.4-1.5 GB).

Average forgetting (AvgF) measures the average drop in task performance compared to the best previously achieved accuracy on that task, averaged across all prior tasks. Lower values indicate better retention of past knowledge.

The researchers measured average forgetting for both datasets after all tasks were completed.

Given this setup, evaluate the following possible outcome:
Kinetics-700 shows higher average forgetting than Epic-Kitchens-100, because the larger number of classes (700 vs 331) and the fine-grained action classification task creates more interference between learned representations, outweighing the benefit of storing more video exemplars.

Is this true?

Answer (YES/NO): NO